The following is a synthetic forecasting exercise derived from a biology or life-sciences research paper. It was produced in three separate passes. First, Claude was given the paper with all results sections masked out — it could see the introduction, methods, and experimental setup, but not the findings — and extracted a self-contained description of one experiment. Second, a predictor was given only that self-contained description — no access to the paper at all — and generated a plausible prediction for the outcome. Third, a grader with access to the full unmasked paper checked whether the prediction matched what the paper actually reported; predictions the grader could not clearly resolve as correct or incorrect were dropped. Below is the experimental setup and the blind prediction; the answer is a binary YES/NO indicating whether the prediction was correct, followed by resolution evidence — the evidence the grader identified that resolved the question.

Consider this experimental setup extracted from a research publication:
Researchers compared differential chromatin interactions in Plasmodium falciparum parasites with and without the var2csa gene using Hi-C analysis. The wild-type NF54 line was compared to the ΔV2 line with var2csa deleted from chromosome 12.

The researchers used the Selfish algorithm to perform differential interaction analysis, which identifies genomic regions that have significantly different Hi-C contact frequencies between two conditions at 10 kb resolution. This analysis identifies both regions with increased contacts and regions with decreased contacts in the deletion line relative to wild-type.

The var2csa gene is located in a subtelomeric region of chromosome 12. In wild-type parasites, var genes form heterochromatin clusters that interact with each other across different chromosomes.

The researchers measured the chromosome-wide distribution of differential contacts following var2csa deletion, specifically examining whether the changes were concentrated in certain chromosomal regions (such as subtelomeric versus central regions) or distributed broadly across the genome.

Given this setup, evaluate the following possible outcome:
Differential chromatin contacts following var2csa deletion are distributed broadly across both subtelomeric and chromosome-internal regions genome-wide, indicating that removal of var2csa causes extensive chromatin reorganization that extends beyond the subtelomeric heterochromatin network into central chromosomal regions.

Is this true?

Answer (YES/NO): YES